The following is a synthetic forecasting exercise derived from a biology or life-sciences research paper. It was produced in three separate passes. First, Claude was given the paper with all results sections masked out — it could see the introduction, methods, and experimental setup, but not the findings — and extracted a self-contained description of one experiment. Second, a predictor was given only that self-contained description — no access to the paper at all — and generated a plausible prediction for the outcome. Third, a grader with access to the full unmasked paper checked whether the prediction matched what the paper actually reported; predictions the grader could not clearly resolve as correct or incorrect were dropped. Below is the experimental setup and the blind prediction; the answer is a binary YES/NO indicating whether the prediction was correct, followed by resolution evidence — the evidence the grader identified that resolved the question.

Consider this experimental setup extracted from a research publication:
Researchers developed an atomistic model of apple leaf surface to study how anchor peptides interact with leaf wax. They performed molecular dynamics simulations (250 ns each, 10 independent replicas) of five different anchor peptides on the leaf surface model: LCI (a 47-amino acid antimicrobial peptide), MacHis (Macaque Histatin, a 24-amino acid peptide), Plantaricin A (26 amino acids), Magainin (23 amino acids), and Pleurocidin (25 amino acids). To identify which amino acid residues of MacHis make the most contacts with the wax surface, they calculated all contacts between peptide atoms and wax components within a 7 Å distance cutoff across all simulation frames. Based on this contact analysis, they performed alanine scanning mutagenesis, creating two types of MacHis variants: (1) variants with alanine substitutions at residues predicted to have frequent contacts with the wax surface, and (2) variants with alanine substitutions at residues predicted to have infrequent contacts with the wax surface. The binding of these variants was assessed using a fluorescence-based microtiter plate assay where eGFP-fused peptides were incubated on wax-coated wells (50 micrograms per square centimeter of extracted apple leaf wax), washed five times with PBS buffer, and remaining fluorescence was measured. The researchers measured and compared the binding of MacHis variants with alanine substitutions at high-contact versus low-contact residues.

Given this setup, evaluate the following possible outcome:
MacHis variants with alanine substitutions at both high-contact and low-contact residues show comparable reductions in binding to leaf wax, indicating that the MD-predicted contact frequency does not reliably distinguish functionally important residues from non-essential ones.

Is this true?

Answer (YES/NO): NO